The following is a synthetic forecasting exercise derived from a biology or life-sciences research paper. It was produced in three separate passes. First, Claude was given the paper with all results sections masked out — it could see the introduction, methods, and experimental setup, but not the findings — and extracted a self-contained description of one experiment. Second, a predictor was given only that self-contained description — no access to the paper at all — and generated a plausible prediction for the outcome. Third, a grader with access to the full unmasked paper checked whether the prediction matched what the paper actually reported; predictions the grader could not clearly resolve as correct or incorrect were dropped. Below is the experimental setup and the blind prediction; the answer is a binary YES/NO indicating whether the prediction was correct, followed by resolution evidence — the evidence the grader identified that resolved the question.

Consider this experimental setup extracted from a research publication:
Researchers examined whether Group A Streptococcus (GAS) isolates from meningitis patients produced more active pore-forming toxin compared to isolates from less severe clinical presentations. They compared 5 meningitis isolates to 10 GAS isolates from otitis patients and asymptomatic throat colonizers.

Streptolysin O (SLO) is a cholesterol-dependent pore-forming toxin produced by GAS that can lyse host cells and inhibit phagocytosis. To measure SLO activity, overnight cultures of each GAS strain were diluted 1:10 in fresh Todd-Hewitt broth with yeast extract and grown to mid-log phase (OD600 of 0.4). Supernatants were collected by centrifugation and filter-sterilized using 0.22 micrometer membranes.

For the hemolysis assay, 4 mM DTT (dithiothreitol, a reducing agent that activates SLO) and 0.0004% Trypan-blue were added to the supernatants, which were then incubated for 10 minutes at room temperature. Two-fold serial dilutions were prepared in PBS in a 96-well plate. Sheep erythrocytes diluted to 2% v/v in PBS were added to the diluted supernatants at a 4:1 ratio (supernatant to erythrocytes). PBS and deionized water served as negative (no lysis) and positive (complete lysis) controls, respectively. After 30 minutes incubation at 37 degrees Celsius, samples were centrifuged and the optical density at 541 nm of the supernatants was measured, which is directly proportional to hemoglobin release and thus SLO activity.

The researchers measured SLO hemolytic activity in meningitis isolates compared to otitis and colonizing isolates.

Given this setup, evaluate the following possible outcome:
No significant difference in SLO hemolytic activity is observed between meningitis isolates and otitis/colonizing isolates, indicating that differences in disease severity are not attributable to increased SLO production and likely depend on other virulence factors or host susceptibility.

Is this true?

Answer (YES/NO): YES